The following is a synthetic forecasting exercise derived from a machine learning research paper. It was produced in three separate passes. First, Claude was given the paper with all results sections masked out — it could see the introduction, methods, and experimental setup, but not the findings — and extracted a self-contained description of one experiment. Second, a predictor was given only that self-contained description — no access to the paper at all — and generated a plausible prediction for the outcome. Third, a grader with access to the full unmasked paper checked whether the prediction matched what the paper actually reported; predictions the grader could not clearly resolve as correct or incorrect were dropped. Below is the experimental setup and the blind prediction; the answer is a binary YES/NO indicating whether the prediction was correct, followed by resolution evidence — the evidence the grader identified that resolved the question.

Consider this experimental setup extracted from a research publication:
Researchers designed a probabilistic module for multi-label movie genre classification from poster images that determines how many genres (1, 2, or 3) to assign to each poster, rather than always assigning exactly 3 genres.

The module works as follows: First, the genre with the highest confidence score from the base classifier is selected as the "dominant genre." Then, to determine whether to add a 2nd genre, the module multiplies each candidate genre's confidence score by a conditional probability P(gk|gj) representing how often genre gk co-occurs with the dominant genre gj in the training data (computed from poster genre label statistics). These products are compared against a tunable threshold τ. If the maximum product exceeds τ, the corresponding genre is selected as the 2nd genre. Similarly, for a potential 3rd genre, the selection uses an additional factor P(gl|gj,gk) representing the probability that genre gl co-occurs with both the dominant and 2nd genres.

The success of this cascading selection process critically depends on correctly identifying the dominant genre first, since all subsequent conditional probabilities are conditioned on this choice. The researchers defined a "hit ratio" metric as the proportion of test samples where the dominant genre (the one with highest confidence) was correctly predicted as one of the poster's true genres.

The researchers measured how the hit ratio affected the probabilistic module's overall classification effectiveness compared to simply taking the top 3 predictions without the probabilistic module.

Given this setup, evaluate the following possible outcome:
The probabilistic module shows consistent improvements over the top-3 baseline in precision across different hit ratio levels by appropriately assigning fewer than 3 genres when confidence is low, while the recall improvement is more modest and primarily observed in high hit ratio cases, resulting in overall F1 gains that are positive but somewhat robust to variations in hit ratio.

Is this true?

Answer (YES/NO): NO